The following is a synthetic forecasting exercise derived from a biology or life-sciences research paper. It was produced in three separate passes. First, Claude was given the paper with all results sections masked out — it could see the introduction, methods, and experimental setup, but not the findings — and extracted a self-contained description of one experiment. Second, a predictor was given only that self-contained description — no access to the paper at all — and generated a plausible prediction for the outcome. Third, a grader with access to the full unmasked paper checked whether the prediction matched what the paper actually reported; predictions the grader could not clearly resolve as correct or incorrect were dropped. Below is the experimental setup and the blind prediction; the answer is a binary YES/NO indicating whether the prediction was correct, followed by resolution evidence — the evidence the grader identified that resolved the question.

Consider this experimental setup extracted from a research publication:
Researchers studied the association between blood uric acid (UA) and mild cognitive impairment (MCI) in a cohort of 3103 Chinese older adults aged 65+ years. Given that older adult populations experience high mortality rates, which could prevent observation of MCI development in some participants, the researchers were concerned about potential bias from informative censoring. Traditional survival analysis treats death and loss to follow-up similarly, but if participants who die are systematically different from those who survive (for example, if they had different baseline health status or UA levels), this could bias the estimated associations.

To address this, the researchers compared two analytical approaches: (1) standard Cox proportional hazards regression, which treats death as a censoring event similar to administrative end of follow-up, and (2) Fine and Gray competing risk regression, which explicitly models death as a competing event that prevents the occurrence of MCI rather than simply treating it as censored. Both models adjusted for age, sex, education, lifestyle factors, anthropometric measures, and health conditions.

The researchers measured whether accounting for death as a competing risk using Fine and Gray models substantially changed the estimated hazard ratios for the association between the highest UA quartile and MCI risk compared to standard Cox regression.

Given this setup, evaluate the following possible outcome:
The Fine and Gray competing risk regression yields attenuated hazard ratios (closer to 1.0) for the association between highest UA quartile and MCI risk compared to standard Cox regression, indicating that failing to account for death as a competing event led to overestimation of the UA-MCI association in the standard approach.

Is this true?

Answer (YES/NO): NO